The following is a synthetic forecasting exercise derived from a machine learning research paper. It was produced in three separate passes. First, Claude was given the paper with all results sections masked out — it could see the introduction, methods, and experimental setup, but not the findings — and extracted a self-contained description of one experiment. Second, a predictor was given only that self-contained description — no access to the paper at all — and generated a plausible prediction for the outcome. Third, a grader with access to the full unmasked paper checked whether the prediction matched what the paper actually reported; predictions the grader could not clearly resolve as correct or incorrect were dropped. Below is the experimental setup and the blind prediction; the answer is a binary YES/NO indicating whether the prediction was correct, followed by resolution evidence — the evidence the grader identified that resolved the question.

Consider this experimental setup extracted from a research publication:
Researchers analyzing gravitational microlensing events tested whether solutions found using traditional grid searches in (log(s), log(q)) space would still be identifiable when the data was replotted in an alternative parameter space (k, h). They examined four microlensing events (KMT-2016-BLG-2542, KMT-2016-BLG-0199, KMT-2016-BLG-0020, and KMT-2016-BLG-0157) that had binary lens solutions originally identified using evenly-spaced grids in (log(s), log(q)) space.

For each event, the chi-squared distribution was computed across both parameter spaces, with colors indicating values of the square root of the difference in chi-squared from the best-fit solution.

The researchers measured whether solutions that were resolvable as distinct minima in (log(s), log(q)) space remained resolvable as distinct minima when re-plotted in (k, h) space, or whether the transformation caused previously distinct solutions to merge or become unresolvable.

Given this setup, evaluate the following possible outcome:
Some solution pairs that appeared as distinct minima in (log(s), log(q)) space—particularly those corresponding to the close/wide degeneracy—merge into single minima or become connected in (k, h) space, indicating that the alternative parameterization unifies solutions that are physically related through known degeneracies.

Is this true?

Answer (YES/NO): NO